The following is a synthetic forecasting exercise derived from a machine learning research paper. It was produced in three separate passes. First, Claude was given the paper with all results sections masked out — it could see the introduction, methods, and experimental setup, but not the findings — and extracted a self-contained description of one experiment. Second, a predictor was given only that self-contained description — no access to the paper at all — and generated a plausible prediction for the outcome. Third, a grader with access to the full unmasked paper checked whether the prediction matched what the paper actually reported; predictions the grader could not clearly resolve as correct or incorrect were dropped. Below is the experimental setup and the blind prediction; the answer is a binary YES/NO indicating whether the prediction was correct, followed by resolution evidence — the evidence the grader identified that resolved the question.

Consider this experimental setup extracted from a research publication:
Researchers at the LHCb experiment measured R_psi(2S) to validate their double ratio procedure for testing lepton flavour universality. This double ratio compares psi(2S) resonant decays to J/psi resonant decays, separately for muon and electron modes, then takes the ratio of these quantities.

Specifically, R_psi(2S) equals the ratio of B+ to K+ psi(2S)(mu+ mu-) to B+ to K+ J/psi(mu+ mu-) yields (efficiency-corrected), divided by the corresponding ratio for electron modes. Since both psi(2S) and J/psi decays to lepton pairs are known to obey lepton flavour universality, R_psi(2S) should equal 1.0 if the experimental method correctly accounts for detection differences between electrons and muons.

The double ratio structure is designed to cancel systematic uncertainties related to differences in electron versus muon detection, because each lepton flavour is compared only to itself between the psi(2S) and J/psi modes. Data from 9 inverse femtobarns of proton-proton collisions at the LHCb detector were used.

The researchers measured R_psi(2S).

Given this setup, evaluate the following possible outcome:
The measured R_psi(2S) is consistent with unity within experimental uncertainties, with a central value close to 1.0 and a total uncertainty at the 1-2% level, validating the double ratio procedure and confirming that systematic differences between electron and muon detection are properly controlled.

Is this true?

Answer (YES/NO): YES